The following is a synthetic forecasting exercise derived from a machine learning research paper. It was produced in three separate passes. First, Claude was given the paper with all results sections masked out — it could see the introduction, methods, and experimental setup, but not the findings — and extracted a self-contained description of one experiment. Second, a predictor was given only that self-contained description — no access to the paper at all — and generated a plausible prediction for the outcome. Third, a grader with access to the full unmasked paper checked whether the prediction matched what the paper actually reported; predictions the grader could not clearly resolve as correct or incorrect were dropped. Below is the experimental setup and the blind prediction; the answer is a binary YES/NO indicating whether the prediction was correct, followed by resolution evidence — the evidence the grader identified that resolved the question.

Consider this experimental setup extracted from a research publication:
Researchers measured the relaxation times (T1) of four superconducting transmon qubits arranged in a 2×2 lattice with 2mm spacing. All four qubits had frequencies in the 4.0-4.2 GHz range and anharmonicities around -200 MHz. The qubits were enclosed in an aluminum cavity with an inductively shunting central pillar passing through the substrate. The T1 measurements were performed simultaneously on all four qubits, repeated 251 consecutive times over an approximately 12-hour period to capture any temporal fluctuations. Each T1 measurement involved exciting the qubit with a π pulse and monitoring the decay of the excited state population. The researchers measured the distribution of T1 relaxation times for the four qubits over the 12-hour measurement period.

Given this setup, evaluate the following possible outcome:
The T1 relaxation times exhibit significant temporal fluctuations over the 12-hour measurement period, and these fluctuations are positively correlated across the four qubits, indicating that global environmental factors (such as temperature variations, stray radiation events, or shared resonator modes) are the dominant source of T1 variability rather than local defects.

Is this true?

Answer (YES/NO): NO